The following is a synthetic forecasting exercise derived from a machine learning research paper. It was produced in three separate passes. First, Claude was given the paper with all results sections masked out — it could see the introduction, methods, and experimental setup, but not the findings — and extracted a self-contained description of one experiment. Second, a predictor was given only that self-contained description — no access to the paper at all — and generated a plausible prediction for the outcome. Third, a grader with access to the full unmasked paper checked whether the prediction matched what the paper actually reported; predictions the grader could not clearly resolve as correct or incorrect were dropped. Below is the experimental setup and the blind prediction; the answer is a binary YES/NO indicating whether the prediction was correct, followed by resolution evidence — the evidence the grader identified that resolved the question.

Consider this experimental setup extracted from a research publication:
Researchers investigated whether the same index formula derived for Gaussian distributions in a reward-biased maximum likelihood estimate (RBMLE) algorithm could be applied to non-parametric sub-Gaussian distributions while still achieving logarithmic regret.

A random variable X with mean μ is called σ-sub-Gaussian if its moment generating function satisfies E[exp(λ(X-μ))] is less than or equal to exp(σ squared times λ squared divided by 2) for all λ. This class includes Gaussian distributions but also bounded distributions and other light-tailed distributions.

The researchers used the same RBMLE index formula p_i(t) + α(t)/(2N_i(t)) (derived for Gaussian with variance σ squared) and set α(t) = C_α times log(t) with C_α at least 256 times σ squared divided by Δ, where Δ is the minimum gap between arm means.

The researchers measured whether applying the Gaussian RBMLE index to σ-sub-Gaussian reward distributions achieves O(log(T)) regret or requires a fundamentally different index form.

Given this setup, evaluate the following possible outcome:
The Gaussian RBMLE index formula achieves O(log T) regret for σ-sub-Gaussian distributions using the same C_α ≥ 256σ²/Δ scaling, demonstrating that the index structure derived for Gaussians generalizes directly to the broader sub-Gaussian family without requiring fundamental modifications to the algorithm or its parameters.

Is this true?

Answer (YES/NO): YES